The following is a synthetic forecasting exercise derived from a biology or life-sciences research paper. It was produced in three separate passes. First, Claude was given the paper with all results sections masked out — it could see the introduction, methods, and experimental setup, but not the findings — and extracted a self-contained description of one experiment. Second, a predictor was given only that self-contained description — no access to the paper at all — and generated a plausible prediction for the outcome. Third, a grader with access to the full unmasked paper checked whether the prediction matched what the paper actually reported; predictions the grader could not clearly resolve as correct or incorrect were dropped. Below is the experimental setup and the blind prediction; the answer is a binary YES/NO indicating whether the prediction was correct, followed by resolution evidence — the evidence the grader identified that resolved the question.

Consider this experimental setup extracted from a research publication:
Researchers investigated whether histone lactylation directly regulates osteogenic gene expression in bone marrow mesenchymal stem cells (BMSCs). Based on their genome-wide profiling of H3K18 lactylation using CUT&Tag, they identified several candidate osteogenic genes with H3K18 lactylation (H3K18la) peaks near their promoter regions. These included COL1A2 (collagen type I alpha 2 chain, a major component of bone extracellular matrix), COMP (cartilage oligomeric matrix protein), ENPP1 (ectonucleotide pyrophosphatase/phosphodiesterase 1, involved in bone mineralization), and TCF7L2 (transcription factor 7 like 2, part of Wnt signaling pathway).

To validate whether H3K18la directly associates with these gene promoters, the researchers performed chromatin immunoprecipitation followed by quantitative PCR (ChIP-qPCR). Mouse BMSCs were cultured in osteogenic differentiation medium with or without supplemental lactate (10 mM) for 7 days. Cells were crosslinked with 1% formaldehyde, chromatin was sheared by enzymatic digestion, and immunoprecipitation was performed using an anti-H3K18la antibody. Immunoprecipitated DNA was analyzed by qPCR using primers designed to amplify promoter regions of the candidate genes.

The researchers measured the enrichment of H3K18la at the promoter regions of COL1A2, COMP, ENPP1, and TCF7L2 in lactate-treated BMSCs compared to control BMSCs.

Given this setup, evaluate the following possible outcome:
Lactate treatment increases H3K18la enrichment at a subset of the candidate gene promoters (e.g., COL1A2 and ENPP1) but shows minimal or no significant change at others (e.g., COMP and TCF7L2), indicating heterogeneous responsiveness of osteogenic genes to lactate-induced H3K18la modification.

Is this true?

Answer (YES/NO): NO